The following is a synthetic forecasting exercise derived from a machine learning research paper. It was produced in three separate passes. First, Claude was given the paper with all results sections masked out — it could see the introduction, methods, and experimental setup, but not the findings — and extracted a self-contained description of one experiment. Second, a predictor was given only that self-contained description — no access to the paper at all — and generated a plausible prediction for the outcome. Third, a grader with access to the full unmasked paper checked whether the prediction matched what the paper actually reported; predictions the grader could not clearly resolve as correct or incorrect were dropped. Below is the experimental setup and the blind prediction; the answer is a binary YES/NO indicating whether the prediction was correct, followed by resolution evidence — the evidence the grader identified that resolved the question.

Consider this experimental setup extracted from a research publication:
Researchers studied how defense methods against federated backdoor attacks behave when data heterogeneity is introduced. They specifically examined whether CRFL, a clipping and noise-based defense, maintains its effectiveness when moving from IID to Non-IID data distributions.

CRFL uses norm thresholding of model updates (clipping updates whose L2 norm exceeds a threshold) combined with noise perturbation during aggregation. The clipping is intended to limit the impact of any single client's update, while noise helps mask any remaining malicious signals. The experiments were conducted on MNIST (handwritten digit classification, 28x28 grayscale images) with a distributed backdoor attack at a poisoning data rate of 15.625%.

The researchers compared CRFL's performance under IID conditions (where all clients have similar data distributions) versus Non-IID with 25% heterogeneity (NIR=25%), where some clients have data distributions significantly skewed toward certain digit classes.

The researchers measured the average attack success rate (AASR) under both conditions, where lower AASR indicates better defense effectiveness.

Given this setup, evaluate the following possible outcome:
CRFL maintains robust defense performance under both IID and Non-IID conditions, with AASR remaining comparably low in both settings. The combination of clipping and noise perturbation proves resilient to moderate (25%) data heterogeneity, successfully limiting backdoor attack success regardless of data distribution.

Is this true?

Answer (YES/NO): NO